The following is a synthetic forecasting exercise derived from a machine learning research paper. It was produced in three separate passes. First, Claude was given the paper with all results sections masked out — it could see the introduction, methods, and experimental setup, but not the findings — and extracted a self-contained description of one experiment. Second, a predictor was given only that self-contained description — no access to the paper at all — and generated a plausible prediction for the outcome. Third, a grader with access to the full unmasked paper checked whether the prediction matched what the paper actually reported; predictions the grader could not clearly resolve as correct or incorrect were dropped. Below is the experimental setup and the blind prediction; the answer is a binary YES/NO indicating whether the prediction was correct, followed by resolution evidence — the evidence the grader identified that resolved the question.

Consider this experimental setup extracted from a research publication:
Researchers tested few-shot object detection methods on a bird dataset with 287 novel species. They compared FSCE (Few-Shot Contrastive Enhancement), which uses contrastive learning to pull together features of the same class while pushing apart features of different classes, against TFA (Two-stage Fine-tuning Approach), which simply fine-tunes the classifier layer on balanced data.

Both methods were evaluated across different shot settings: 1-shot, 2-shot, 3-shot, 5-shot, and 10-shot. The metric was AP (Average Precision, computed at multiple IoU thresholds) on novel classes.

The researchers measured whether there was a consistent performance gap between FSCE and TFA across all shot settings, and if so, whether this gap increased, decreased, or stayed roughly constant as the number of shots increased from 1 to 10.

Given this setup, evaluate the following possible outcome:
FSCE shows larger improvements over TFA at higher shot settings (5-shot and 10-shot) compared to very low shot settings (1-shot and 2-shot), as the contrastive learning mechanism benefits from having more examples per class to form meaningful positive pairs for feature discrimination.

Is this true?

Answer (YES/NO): NO